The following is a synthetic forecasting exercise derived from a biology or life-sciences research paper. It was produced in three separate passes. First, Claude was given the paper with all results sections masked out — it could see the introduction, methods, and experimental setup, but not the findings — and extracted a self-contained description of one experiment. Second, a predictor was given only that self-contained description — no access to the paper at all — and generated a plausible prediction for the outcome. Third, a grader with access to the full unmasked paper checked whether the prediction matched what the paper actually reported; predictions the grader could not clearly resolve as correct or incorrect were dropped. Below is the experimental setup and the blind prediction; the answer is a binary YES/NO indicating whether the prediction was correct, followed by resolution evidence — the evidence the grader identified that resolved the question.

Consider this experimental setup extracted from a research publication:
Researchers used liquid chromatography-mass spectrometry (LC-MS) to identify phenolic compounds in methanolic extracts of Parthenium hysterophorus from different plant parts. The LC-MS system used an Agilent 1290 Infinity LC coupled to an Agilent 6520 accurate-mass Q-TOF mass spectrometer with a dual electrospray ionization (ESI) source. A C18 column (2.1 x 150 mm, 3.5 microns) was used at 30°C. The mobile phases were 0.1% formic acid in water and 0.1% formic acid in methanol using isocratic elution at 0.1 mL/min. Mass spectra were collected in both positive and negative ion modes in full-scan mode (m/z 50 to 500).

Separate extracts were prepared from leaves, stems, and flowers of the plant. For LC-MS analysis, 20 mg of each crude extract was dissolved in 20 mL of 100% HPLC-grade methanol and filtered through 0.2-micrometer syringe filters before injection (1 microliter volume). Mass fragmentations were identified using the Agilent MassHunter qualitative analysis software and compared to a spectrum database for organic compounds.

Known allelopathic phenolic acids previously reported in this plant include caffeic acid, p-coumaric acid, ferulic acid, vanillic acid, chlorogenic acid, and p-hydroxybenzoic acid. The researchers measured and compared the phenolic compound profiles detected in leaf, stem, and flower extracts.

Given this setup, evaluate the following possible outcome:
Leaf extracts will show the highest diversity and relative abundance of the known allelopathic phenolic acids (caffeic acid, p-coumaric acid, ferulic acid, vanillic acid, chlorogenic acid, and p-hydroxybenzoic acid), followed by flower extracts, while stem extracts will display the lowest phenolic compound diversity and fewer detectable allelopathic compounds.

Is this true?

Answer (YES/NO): NO